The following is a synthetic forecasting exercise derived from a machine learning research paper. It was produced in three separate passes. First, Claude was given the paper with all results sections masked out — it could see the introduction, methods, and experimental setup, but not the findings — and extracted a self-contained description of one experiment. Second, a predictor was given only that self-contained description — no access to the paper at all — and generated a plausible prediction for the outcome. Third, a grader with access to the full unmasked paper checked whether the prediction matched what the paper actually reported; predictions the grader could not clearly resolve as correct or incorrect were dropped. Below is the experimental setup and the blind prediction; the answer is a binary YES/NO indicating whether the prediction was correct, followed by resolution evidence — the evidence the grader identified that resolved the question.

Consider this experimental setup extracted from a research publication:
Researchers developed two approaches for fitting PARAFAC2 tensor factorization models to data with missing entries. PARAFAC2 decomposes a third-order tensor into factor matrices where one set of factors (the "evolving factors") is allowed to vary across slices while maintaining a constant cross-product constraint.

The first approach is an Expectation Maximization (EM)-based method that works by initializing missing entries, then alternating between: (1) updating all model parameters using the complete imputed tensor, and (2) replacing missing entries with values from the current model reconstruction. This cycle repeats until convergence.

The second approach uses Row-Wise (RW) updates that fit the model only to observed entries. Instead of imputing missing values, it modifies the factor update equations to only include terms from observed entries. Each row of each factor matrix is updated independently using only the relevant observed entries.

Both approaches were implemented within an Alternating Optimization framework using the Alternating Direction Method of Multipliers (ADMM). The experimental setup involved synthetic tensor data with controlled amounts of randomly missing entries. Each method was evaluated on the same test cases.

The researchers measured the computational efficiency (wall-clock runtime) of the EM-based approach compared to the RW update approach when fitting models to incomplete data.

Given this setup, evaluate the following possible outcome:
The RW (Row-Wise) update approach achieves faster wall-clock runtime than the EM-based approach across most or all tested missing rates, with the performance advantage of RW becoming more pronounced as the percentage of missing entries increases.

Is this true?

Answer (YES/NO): NO